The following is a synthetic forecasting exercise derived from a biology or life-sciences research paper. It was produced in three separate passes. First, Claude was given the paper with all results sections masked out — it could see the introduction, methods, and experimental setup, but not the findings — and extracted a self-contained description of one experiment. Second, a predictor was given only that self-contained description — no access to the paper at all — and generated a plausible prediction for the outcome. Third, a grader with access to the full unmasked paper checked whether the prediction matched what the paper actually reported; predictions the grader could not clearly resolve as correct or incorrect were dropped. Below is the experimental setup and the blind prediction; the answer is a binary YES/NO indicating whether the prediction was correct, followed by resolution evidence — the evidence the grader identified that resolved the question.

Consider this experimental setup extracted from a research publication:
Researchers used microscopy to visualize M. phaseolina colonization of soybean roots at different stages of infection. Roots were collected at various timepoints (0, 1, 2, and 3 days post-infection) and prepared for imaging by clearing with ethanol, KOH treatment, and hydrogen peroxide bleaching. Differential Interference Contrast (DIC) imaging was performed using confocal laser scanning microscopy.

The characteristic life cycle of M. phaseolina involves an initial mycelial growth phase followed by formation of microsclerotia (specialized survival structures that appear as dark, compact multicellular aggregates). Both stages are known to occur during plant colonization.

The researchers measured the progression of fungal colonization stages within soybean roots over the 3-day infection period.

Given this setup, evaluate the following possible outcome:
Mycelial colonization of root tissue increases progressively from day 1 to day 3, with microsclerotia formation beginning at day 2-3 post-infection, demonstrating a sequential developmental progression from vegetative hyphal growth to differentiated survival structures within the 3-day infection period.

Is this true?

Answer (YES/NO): YES